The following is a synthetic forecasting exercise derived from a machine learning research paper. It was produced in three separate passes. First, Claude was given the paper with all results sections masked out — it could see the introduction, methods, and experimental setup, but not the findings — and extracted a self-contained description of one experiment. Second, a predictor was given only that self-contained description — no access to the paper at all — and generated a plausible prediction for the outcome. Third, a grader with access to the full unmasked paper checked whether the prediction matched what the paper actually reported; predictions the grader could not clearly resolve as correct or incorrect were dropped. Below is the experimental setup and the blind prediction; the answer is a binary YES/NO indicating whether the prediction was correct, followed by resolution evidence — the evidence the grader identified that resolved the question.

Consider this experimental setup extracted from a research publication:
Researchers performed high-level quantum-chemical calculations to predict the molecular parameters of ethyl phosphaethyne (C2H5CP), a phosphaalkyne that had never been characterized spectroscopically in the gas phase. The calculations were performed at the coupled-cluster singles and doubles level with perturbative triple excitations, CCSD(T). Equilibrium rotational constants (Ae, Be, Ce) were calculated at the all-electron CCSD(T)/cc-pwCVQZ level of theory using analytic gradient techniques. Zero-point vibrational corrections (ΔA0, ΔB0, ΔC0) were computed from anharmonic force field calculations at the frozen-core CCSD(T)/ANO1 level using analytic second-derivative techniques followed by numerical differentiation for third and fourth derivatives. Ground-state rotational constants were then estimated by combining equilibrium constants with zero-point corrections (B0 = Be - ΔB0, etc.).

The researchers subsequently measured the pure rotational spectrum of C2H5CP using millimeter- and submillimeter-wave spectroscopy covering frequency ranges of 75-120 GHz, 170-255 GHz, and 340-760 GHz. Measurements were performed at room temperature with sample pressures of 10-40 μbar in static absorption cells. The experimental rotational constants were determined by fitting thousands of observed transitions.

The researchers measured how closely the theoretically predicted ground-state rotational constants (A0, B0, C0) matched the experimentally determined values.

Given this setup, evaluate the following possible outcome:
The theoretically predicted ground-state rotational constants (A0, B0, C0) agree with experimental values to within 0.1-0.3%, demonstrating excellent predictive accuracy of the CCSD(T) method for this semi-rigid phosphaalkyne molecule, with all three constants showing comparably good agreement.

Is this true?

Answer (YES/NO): NO